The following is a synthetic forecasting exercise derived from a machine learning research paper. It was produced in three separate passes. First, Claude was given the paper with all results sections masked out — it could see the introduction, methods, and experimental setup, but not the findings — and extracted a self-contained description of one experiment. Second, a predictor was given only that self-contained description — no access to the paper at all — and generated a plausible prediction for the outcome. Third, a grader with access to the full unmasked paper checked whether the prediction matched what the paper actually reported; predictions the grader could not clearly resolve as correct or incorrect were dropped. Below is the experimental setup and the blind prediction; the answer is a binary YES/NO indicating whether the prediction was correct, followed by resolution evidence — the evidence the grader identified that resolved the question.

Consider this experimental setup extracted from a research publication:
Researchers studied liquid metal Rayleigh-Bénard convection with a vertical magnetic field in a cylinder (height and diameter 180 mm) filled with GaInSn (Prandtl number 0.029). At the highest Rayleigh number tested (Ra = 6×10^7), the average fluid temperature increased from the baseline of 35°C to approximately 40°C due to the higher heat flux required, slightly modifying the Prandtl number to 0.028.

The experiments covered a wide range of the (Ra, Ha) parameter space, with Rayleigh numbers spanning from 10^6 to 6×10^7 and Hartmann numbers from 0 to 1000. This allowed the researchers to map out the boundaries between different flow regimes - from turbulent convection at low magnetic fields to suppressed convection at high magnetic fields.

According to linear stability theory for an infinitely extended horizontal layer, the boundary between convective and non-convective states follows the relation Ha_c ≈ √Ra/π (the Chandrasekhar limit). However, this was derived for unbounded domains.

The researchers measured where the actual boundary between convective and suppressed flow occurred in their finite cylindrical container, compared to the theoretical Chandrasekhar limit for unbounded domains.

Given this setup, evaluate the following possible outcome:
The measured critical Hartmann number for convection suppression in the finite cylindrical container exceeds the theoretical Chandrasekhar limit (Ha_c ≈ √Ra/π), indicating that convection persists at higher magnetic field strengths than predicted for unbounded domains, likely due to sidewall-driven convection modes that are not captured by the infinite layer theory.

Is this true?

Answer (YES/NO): YES